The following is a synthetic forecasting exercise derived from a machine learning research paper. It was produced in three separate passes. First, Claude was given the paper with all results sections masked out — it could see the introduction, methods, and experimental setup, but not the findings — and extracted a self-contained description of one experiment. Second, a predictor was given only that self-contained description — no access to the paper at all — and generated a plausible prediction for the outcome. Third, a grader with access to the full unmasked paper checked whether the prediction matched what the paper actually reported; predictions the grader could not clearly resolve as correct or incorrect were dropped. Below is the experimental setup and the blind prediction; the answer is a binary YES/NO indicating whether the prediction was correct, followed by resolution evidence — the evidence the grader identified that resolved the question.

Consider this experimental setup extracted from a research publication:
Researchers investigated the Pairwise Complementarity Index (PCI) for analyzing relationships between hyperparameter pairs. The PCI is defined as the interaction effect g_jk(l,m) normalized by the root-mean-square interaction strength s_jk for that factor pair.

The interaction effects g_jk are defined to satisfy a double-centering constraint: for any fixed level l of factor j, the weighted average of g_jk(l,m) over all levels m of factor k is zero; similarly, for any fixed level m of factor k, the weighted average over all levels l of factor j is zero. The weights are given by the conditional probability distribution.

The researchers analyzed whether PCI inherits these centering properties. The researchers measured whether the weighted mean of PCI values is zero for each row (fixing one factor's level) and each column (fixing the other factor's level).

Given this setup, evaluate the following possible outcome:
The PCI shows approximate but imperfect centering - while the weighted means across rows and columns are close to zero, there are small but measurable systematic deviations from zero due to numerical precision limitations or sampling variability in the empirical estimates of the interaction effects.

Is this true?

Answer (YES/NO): NO